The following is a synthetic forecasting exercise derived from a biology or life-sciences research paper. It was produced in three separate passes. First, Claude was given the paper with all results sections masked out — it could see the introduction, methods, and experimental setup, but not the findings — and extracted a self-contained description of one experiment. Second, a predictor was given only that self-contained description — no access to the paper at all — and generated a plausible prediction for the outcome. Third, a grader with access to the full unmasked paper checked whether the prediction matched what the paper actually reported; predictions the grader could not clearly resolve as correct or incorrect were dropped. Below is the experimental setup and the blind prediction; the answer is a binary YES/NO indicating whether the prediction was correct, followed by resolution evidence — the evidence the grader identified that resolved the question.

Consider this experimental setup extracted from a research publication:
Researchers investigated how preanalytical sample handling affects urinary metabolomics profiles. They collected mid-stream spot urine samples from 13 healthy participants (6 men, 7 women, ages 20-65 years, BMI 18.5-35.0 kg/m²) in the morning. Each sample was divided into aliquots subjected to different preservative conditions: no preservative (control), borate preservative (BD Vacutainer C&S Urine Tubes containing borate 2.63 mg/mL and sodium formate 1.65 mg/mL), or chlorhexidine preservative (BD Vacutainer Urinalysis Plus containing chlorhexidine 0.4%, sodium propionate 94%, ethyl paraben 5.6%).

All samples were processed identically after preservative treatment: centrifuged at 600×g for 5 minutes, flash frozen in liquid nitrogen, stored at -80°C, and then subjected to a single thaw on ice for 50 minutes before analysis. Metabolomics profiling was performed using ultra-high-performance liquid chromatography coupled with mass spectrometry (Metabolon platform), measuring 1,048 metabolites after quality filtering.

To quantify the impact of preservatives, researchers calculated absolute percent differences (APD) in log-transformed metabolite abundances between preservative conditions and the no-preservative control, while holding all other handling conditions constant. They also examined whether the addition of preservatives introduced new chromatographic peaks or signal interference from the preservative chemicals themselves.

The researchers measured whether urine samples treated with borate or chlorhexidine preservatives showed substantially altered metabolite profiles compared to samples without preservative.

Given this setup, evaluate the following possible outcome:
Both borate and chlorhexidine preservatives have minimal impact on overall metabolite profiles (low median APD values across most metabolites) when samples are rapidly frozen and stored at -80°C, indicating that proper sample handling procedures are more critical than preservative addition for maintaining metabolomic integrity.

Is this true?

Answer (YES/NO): NO